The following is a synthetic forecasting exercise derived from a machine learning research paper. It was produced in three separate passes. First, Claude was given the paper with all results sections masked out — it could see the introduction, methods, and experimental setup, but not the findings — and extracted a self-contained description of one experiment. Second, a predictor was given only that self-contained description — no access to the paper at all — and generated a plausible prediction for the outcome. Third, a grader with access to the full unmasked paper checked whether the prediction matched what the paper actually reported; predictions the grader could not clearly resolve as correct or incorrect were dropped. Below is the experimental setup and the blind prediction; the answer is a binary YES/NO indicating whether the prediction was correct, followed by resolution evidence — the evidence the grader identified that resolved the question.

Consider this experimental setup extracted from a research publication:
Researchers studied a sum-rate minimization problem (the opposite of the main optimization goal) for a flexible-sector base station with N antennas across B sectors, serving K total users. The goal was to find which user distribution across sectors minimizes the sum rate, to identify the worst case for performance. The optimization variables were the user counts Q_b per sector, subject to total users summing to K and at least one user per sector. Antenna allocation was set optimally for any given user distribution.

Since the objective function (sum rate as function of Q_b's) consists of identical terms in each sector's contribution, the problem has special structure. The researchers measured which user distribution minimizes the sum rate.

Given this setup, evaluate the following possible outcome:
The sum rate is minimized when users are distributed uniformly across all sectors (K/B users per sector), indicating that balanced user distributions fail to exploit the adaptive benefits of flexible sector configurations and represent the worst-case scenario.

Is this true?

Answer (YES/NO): YES